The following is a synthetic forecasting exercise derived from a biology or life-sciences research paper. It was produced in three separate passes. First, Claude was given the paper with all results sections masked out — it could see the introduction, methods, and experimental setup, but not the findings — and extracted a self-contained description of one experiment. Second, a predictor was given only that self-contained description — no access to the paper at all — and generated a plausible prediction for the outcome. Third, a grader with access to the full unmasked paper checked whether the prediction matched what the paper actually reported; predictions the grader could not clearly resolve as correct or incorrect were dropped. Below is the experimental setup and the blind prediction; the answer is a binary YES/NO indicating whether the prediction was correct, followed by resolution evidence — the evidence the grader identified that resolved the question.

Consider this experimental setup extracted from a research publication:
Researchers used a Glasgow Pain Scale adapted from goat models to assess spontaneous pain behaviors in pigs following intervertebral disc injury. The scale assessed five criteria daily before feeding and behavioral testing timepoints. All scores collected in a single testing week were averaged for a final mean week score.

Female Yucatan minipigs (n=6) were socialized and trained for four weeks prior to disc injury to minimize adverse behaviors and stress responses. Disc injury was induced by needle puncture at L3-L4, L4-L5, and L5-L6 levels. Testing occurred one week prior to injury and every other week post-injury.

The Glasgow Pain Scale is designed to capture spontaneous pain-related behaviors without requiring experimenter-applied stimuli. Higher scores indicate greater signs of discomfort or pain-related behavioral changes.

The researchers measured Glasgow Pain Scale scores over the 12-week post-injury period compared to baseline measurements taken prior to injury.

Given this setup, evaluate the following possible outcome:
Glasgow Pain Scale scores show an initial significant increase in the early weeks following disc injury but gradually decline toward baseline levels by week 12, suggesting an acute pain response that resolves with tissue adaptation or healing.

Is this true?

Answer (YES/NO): NO